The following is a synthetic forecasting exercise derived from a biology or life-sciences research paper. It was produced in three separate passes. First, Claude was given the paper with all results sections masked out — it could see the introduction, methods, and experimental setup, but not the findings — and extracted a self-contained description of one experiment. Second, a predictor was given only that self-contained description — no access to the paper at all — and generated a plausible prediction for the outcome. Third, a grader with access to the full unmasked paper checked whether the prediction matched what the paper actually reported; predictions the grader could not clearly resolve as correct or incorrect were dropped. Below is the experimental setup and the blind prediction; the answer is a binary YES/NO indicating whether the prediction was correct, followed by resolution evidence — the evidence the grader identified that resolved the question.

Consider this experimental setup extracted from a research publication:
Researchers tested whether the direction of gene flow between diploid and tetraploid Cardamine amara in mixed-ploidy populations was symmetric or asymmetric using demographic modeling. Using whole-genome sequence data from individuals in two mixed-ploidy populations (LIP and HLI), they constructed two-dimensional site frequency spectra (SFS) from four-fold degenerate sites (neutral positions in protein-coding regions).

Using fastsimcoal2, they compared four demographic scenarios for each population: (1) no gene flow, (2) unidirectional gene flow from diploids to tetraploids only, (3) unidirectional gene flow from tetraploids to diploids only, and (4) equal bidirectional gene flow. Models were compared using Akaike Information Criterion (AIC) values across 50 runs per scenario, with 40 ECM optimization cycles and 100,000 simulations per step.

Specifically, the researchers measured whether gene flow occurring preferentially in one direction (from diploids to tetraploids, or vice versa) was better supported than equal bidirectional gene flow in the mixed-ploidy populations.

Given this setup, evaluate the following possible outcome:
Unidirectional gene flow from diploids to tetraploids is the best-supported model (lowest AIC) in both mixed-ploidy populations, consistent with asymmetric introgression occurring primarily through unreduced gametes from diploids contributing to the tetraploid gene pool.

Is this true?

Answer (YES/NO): NO